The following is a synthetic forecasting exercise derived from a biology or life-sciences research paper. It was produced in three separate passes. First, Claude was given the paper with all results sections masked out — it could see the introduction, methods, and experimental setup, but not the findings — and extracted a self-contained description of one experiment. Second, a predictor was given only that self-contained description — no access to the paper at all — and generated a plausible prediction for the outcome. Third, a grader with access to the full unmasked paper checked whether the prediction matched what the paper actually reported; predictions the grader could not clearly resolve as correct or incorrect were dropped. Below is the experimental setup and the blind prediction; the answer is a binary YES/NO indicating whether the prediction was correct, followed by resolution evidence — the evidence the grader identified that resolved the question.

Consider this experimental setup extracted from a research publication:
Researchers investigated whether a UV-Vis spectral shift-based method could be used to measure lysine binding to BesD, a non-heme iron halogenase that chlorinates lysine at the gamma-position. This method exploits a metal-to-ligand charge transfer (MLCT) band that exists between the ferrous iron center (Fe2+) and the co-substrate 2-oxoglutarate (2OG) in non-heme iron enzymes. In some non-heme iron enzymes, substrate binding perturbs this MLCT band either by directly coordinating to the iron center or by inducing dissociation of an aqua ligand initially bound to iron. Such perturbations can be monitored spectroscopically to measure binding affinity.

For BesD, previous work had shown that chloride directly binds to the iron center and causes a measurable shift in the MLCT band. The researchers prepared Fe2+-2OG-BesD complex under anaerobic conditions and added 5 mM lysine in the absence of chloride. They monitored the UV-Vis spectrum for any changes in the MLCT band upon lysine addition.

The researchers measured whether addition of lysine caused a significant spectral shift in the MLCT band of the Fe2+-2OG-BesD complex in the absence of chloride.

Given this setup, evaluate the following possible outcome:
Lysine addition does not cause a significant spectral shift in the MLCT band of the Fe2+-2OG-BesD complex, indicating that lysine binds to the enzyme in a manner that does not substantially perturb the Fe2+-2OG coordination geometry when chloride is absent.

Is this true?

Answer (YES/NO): NO